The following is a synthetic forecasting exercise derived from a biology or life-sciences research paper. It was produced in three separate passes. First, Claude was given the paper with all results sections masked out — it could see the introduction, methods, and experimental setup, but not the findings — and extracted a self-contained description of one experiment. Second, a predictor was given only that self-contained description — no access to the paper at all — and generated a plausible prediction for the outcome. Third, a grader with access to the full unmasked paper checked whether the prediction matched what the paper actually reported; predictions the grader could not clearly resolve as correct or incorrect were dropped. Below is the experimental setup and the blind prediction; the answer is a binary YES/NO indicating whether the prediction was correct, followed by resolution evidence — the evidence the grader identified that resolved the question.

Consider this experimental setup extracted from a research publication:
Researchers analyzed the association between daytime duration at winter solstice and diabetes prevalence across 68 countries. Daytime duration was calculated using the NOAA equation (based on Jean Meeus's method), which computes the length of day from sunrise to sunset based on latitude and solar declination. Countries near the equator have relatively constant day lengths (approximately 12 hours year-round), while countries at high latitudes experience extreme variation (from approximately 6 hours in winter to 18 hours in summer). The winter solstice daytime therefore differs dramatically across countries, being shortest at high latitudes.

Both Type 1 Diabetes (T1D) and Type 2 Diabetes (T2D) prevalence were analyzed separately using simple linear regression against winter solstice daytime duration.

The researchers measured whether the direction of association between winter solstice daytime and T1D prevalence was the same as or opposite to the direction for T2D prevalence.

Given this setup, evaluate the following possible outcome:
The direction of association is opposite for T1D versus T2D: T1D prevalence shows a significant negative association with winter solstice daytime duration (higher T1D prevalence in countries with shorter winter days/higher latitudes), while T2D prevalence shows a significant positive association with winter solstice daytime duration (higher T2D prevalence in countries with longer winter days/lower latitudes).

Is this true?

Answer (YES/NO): YES